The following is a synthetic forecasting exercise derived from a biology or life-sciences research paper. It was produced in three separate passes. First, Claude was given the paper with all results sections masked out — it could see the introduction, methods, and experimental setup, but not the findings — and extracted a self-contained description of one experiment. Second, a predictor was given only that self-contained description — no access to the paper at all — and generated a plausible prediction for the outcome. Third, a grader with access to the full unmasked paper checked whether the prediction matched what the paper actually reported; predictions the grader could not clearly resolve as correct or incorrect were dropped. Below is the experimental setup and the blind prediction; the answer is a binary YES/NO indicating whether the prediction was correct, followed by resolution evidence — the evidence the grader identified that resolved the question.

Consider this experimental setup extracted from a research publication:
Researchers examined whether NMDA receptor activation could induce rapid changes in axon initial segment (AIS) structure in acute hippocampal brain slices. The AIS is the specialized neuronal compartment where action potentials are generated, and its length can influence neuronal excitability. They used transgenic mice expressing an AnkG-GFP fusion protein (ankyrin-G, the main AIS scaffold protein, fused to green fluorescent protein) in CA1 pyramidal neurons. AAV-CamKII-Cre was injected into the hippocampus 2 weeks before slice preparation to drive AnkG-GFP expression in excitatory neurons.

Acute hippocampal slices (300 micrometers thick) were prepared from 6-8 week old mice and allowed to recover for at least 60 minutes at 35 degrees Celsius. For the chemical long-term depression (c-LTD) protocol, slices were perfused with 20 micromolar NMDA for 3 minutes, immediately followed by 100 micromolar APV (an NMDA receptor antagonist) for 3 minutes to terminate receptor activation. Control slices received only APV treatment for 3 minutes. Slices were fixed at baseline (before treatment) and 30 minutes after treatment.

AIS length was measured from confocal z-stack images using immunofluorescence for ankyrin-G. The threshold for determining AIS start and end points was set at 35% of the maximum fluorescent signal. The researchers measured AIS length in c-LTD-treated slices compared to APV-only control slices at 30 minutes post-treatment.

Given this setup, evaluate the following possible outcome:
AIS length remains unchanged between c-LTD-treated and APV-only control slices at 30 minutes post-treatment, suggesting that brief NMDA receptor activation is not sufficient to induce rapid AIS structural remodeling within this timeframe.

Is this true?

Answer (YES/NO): NO